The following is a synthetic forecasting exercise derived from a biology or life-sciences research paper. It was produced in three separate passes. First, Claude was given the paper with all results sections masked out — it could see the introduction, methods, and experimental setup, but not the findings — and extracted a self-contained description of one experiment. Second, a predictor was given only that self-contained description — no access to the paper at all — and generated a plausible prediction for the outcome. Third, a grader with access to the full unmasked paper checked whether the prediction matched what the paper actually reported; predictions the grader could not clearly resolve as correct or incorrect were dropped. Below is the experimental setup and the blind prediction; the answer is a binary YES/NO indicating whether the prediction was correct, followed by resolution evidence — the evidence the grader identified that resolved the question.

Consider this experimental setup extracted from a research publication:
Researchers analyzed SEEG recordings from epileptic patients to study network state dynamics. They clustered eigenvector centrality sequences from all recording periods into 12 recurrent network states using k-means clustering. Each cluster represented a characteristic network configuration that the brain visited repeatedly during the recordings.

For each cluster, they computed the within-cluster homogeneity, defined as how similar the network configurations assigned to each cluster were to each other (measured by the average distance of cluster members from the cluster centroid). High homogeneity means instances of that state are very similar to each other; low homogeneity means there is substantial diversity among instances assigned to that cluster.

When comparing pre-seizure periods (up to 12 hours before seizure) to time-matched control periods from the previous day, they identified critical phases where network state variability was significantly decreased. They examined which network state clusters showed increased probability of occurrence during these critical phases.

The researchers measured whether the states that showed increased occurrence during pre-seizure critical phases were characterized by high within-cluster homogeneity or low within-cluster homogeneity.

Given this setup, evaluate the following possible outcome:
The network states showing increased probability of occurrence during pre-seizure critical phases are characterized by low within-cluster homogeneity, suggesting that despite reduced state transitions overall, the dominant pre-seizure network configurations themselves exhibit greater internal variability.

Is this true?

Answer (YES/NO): NO